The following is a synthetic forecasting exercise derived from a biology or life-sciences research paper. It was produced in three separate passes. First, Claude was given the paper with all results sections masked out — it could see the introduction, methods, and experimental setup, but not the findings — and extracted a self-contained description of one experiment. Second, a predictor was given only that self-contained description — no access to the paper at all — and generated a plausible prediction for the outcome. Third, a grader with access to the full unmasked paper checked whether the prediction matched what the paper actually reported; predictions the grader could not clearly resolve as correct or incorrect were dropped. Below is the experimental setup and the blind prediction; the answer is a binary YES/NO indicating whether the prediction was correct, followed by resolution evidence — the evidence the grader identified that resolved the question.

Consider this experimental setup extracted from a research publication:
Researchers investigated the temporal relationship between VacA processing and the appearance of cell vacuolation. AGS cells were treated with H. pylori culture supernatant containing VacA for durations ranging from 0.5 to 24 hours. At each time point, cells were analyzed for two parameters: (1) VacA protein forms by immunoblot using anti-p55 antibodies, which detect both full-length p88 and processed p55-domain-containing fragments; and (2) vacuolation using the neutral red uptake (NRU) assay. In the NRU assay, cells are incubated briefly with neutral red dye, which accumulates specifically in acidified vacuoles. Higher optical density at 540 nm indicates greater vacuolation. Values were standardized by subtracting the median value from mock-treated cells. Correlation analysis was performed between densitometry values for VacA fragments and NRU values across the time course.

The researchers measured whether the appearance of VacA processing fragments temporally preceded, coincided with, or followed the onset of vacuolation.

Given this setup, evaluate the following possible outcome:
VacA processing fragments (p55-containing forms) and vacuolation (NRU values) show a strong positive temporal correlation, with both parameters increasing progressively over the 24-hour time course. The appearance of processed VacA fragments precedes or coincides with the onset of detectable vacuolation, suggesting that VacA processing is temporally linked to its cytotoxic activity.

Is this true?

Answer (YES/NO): YES